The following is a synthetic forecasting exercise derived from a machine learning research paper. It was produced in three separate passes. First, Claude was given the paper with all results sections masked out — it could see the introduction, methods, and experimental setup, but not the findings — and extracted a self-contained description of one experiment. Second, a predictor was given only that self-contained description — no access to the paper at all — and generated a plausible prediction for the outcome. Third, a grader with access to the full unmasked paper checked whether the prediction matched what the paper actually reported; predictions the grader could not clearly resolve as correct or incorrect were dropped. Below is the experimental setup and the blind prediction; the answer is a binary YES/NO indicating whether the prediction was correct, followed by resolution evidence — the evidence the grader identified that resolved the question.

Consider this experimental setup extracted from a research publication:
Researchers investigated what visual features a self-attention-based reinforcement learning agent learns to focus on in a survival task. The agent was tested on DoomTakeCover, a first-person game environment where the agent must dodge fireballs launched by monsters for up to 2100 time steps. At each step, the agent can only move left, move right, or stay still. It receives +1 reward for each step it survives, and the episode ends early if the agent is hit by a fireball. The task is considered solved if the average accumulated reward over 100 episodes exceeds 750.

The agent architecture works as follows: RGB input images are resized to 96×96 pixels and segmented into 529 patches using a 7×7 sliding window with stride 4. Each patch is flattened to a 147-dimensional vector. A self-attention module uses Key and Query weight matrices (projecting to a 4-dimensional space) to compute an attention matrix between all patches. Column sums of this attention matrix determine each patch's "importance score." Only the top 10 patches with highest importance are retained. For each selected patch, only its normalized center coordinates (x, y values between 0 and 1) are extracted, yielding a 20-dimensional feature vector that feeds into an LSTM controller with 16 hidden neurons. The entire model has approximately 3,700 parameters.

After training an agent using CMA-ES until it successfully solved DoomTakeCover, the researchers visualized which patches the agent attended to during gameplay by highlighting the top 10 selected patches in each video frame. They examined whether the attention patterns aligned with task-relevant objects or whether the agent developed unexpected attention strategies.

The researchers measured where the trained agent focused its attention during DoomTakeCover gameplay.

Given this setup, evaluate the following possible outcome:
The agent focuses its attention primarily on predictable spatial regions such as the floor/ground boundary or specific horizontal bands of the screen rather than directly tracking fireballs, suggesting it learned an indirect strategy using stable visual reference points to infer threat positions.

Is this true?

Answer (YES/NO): NO